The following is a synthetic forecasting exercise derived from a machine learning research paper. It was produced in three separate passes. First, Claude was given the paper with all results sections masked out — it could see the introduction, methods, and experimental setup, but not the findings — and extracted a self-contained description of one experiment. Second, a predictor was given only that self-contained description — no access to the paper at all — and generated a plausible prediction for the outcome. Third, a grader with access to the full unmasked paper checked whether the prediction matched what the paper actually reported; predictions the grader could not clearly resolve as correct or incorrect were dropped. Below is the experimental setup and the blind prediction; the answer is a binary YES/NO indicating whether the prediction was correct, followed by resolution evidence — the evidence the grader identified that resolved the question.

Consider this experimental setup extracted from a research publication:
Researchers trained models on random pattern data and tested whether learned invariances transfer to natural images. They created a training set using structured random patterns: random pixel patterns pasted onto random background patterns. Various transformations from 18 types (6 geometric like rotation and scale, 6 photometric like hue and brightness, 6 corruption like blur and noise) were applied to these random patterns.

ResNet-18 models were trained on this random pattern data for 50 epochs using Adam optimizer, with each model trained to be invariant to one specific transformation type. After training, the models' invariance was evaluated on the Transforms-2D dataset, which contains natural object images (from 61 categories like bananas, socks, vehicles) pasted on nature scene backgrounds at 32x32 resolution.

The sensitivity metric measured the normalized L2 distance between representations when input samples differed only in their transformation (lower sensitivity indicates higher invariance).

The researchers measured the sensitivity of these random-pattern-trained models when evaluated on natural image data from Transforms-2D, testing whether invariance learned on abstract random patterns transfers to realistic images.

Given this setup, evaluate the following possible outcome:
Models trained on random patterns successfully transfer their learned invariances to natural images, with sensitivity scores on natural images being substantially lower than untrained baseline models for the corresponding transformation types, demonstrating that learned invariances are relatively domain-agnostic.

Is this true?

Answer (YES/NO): YES